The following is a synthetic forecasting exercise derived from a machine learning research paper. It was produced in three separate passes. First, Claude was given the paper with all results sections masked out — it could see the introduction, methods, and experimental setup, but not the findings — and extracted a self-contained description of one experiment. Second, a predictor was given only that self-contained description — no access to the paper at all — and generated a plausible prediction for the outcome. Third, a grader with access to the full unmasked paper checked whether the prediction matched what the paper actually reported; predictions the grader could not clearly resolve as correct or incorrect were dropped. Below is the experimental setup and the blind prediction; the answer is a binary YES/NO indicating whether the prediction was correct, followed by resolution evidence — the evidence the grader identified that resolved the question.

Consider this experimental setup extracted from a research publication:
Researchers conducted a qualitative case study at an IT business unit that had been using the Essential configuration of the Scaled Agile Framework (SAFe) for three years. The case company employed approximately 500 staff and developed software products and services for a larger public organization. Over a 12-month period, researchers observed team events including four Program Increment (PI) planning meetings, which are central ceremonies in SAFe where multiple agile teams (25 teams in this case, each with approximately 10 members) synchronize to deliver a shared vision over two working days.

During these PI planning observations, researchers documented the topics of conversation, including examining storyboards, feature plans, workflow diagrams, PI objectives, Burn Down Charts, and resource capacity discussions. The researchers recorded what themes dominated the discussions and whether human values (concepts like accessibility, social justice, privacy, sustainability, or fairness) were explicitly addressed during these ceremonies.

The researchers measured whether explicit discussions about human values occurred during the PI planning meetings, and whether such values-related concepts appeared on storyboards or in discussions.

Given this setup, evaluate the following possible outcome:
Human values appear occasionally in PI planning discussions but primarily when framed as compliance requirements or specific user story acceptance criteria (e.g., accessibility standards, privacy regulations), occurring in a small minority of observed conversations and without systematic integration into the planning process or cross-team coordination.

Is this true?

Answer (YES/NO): NO